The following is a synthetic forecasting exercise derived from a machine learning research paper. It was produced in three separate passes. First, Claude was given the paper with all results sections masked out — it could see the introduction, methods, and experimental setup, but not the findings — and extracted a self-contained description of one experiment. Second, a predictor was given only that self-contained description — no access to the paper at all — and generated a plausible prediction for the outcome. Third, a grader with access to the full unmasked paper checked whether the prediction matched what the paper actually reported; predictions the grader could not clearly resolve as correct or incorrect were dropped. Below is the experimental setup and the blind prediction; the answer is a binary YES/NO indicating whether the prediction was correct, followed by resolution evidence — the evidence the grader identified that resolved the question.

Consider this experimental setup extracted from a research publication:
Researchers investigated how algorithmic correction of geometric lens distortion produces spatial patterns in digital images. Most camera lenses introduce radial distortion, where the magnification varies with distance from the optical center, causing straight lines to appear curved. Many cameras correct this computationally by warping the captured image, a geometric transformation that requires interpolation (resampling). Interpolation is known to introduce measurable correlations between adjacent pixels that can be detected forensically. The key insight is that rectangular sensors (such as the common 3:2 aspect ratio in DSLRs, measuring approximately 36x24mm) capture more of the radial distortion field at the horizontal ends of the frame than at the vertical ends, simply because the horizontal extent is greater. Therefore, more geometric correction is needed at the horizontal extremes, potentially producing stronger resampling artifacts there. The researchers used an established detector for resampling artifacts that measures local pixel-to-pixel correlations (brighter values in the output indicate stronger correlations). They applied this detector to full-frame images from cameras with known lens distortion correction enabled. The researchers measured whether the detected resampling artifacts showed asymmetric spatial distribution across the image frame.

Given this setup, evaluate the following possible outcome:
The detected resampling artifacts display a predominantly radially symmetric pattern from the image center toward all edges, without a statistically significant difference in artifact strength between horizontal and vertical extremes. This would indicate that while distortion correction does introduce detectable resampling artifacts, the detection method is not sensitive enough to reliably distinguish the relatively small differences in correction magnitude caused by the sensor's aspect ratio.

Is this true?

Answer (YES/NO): NO